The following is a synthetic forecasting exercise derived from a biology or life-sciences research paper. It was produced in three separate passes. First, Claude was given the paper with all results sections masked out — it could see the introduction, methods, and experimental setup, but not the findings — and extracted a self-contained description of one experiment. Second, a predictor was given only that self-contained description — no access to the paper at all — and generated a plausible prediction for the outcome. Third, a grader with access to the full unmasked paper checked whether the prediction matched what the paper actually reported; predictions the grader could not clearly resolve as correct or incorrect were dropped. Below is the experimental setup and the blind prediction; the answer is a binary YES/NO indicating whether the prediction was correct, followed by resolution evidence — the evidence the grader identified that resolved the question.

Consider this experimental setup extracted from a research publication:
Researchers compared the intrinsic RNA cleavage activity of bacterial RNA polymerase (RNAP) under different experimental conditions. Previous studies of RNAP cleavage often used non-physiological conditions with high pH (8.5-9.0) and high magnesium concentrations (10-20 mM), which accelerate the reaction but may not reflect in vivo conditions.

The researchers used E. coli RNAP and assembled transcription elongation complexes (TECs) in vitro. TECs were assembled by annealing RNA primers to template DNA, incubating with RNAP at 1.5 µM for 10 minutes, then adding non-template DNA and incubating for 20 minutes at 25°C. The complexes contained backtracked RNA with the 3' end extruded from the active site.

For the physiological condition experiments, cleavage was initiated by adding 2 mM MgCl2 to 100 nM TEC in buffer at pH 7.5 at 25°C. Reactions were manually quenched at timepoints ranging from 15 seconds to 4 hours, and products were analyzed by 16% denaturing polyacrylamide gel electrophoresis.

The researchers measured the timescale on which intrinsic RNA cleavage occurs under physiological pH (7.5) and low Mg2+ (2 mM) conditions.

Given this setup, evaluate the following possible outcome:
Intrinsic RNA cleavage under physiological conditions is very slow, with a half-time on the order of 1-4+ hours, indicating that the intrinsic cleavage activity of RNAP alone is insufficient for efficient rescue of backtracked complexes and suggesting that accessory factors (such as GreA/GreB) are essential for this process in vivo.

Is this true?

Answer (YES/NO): NO